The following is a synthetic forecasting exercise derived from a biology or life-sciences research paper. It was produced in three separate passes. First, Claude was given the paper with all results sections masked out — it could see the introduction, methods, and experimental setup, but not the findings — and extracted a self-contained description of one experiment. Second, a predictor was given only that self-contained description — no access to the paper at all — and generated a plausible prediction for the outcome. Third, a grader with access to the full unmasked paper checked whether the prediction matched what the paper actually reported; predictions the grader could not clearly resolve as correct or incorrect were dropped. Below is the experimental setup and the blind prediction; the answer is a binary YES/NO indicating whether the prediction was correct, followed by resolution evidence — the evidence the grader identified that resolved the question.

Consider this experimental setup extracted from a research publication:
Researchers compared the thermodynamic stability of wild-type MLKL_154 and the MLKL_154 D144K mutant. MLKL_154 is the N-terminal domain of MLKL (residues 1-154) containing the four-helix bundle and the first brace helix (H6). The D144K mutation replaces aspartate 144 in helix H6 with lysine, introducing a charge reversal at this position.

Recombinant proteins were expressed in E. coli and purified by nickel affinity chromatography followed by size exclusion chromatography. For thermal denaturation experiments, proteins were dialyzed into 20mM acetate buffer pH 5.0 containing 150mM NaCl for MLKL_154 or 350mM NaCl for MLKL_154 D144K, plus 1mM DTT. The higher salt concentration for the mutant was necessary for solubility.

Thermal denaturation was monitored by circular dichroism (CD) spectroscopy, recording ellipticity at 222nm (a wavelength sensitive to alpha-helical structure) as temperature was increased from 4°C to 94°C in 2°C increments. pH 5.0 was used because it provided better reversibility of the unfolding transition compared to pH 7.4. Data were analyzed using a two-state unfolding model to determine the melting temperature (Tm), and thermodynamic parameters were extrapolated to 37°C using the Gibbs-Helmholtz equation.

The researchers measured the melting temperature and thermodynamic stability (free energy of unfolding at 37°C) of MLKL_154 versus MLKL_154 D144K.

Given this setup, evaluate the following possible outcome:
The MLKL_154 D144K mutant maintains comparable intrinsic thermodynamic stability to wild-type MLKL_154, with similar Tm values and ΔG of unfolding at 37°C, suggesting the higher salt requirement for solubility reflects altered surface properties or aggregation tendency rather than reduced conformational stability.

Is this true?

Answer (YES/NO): NO